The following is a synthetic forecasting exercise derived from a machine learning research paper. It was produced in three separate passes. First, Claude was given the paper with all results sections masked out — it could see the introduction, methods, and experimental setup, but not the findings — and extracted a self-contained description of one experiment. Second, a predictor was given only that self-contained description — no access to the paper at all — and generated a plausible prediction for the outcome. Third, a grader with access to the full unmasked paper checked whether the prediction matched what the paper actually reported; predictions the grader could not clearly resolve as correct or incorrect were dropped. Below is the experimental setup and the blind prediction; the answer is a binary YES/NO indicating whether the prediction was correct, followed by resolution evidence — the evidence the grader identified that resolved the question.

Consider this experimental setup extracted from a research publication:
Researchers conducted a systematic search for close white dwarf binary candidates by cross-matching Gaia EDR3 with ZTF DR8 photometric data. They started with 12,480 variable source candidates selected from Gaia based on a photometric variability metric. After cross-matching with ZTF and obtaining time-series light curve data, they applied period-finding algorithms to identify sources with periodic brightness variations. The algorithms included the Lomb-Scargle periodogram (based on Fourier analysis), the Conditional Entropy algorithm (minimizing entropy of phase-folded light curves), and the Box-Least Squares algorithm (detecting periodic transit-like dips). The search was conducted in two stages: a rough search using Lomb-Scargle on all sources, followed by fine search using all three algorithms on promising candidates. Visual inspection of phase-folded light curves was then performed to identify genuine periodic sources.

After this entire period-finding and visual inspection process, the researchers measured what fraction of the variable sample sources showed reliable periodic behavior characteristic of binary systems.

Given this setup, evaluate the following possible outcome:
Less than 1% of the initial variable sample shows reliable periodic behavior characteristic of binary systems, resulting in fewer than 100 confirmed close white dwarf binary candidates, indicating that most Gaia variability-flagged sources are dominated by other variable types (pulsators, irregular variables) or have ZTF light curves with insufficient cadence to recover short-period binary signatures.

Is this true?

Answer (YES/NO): NO